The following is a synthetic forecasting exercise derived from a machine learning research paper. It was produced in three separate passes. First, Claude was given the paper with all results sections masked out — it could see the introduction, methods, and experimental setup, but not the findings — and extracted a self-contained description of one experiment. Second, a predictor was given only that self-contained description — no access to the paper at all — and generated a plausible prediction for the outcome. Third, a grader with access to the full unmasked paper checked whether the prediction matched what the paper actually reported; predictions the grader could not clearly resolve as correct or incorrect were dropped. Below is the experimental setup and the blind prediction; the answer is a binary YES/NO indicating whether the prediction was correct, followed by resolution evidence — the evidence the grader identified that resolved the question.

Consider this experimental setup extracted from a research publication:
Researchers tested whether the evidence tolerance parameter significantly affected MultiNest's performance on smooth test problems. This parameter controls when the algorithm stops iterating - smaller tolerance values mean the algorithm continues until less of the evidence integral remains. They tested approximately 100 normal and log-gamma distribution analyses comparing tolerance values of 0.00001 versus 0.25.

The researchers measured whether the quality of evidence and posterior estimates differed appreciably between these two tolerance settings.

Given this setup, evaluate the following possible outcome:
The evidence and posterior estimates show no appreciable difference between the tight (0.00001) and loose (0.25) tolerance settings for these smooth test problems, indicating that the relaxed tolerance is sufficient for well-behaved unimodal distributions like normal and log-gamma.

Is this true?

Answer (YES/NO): YES